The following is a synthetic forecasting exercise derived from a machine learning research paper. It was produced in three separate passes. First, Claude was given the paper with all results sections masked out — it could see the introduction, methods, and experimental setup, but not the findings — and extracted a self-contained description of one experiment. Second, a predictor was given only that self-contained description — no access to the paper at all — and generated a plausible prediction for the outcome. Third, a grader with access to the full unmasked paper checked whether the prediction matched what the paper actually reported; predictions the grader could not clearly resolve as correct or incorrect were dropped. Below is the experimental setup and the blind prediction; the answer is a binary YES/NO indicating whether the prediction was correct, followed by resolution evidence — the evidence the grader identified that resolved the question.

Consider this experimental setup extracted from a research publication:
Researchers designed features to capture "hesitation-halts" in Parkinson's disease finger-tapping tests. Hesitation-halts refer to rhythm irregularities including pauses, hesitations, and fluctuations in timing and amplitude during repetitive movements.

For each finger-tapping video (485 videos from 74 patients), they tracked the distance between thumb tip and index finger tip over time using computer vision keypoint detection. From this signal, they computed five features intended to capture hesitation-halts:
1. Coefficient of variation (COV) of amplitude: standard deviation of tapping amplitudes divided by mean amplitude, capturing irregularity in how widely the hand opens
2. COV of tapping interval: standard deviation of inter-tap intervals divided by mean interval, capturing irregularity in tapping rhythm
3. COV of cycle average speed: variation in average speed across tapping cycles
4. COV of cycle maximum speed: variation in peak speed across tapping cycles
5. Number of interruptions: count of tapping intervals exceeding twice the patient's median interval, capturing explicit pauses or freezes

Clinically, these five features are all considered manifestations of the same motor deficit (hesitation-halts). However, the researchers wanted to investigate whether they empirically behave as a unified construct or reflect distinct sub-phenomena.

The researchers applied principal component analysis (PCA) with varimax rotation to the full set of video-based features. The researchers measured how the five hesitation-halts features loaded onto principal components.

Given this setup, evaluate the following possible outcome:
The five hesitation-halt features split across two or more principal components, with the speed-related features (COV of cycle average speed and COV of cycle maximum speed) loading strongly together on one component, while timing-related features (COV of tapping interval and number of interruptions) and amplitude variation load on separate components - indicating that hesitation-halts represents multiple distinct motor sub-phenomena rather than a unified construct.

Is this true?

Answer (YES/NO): NO